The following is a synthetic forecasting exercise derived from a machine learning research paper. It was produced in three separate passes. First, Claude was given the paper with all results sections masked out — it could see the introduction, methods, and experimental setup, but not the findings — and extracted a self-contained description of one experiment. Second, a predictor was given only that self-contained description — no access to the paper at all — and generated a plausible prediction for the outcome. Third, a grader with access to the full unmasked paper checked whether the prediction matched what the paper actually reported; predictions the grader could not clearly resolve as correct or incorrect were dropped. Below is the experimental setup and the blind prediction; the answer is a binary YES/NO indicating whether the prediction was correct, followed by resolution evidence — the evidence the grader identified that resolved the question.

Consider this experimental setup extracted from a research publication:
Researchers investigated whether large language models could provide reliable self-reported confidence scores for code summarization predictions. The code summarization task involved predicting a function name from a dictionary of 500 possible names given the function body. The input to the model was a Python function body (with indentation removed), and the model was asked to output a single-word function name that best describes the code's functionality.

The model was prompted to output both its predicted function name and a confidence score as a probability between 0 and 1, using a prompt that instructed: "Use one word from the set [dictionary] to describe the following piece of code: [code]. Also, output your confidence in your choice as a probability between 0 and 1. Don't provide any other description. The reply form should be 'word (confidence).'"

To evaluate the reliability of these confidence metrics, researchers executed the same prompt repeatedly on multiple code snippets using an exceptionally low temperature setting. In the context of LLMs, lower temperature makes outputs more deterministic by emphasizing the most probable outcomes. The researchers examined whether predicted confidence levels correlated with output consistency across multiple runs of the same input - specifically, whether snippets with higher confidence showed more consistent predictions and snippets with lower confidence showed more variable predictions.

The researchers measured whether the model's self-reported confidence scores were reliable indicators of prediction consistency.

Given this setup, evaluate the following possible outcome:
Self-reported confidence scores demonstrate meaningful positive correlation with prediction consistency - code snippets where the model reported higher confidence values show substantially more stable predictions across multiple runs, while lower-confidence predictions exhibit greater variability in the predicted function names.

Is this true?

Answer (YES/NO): NO